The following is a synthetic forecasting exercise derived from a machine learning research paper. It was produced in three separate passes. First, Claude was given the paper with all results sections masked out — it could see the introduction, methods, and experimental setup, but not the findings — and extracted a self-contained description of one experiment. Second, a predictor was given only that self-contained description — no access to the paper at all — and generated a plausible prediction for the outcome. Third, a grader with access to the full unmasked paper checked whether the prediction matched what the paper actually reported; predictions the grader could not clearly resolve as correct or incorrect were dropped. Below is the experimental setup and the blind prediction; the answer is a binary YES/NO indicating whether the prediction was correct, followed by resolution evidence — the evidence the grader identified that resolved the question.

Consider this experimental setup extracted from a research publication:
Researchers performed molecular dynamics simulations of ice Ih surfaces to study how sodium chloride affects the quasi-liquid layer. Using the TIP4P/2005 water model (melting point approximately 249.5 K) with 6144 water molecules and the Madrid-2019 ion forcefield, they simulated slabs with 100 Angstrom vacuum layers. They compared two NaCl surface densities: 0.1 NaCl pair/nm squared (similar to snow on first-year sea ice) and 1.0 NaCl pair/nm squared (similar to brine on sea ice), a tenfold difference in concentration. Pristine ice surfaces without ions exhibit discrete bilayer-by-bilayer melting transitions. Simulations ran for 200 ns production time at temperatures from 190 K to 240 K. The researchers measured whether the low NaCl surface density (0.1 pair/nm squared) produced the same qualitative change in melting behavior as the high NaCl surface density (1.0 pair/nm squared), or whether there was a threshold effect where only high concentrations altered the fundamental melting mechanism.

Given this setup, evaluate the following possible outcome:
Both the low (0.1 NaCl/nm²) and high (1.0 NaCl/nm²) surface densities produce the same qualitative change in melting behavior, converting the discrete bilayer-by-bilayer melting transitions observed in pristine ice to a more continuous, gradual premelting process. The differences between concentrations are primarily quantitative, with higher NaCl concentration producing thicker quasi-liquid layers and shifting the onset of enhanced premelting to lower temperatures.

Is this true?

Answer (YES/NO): NO